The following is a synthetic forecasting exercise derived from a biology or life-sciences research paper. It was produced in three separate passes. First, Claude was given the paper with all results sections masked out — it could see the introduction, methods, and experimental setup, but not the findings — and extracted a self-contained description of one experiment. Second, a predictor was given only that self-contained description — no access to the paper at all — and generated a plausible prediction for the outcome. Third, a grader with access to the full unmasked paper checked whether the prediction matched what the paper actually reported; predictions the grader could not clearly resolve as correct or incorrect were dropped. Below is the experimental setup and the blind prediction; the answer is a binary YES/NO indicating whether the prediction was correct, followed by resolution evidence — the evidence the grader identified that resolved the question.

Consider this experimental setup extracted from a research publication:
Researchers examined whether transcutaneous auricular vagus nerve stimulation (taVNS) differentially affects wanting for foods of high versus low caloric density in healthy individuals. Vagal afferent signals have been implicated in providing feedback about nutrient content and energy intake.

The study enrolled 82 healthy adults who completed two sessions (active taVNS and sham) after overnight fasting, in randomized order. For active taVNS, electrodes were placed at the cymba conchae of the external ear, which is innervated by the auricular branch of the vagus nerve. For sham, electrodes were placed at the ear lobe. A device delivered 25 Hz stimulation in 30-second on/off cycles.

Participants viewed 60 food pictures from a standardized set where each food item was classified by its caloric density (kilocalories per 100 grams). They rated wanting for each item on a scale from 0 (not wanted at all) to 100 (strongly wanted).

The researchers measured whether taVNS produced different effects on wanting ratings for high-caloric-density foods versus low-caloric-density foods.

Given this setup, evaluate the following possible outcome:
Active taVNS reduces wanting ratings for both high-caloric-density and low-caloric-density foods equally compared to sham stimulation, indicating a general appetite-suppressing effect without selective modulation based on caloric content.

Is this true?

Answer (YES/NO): NO